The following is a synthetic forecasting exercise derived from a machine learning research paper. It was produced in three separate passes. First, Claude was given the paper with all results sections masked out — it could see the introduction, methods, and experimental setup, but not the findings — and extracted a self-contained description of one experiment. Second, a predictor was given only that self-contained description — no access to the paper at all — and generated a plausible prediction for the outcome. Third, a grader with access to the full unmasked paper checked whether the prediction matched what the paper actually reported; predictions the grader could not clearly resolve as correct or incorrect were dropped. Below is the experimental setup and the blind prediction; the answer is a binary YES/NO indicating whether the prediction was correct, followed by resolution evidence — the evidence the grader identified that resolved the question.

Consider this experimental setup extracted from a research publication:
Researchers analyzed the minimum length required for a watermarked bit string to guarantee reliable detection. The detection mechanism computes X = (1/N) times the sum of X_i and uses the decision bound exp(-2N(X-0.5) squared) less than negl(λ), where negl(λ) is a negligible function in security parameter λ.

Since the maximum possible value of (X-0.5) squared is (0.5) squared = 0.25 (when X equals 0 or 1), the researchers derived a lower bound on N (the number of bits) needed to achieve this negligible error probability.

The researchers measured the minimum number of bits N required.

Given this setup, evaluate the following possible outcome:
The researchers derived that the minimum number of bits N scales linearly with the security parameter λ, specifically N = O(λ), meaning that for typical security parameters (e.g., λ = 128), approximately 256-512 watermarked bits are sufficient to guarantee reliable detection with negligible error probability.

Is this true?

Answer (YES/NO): YES